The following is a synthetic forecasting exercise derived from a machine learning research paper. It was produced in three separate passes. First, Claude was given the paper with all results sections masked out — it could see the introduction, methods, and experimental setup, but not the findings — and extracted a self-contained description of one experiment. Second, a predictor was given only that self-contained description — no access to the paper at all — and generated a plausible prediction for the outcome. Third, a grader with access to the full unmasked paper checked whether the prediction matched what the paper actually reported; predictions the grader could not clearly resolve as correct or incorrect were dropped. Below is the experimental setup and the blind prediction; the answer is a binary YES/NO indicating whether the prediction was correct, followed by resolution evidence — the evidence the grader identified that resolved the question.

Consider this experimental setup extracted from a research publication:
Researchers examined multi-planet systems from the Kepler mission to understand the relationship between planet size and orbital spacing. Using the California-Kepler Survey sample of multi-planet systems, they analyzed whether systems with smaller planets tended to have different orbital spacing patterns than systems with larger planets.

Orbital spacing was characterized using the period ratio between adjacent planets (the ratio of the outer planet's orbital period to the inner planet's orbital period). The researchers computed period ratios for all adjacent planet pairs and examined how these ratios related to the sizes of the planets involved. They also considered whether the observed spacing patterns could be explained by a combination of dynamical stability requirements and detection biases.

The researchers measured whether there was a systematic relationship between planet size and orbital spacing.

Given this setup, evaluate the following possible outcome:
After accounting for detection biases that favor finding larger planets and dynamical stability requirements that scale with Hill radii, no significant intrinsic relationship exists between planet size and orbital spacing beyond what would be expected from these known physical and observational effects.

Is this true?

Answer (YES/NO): NO